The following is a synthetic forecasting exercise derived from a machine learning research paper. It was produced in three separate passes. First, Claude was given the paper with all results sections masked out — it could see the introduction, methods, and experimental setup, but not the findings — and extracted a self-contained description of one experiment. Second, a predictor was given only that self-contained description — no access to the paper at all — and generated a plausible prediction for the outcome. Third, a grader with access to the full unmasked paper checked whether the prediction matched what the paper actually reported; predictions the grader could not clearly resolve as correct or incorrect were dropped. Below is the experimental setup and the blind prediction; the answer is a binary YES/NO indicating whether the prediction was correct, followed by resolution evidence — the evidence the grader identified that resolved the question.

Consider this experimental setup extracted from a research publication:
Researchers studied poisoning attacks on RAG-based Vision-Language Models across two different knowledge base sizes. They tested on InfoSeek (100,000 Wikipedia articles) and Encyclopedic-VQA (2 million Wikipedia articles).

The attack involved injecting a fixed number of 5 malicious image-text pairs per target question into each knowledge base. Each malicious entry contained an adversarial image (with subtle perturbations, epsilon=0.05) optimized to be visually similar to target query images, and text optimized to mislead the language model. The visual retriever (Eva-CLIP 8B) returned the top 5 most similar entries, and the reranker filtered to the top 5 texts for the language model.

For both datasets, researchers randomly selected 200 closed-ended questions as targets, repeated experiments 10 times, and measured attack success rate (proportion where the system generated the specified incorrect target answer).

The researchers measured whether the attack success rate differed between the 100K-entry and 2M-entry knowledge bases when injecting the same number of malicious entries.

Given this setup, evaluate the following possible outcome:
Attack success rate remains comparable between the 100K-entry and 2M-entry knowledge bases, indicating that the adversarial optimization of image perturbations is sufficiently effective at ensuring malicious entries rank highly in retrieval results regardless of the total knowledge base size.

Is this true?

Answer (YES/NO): YES